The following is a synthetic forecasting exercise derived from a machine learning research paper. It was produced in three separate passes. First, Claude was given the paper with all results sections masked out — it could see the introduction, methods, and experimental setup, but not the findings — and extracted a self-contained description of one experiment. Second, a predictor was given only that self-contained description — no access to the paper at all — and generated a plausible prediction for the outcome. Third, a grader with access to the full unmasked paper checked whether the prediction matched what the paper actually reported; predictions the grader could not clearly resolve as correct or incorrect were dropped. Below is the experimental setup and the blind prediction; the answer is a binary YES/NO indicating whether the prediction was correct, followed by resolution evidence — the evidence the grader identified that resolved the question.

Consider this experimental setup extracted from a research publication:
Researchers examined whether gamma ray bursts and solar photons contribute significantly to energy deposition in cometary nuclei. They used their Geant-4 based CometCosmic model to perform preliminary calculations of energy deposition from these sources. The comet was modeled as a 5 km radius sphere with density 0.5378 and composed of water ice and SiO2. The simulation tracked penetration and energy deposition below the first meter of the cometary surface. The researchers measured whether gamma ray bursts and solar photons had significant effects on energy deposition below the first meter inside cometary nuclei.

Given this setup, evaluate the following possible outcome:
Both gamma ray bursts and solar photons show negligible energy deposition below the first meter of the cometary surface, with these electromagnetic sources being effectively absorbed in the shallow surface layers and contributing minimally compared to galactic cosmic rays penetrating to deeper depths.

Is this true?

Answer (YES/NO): YES